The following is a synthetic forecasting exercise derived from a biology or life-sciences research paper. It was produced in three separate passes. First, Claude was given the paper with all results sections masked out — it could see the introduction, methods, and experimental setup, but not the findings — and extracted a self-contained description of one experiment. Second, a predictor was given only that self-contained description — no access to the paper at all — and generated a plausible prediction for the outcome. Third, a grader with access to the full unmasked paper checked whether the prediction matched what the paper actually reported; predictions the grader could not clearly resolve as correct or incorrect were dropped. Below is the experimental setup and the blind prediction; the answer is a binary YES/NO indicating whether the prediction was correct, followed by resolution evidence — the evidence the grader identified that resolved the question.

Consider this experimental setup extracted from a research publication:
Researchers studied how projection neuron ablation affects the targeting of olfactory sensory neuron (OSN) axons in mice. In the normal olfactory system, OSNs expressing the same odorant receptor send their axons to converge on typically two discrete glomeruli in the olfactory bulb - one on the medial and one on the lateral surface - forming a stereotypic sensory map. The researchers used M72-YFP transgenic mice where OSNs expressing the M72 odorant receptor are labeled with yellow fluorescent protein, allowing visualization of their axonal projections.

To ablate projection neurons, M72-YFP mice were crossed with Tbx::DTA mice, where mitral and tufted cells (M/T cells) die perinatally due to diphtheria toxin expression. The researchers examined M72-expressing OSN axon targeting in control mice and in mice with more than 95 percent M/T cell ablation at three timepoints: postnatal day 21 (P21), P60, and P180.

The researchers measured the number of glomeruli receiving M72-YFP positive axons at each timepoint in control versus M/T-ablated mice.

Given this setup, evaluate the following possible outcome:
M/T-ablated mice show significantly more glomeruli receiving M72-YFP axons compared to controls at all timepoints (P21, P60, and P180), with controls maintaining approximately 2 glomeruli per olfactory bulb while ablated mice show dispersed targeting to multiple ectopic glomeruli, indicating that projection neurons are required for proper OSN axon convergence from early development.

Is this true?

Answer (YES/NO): NO